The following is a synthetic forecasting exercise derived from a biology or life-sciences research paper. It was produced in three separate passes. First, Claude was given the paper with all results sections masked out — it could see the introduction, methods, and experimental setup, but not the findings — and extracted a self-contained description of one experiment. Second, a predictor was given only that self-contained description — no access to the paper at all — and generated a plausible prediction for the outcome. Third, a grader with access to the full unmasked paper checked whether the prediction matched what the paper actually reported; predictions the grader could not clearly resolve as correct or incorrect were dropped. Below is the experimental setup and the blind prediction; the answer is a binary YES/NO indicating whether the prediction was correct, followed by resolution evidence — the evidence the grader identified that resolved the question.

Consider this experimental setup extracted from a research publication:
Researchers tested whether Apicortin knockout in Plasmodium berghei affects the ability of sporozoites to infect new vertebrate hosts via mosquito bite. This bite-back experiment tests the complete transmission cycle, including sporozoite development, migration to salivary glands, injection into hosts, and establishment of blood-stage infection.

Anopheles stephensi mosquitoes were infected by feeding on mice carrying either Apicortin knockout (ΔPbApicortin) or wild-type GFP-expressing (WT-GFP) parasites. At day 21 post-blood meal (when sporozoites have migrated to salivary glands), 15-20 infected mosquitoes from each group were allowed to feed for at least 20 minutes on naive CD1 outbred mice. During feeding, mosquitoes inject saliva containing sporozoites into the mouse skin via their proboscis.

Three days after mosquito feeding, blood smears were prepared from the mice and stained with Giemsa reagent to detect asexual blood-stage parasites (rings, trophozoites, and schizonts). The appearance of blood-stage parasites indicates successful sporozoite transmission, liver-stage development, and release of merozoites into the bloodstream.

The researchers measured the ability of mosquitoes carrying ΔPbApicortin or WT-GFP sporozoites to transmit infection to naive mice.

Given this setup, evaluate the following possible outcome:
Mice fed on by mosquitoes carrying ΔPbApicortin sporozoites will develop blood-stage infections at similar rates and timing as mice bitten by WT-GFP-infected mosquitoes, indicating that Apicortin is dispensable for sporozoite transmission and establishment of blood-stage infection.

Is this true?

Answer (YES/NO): YES